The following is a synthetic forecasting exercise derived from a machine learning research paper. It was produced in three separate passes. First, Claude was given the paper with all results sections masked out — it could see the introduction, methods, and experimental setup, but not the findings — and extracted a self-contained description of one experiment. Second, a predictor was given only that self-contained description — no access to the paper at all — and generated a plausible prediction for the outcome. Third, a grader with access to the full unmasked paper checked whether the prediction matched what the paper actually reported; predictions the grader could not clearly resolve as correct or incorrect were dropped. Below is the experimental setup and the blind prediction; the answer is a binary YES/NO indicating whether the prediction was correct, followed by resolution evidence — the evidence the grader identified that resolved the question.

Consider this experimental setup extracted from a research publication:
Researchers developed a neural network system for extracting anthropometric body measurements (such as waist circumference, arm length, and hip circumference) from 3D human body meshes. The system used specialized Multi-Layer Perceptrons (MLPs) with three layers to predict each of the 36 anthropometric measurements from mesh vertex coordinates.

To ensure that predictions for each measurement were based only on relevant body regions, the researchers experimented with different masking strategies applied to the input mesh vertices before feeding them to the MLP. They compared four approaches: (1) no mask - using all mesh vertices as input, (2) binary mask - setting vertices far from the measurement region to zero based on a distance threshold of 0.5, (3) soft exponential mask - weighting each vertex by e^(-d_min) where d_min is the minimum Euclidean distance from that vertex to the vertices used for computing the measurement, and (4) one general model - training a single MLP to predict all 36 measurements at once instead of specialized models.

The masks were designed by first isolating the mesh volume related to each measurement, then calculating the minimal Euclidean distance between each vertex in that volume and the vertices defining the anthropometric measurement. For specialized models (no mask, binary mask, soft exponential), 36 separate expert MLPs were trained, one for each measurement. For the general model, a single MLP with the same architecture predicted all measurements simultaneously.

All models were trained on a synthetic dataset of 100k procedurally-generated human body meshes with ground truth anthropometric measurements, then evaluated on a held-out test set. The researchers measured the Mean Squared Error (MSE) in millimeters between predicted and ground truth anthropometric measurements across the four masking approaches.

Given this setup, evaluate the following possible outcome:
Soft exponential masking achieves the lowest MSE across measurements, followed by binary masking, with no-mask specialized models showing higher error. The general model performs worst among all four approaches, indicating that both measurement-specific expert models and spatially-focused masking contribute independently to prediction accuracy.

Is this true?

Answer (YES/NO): NO